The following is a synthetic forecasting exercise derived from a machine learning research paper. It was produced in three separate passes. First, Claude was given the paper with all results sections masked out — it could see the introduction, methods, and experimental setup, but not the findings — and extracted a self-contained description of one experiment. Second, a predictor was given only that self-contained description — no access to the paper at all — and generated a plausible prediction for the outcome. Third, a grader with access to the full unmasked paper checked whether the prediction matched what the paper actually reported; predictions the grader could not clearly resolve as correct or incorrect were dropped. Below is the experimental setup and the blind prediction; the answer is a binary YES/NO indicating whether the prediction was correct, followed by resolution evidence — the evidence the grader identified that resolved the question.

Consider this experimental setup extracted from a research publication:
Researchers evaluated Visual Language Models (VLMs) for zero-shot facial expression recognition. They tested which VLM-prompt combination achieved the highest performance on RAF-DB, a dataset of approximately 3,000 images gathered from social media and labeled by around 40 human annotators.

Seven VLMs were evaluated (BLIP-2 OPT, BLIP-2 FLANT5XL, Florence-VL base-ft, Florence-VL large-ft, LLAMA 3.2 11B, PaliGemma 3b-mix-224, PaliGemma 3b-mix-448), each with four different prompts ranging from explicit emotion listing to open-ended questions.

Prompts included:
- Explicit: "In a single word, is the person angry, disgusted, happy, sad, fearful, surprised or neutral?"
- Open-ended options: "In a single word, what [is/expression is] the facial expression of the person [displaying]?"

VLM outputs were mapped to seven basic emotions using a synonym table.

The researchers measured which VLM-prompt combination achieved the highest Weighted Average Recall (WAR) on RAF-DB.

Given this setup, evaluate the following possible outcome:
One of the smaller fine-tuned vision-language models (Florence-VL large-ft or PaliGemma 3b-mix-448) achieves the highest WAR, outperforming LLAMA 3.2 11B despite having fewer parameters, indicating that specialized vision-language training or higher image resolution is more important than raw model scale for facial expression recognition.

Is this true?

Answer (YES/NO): YES